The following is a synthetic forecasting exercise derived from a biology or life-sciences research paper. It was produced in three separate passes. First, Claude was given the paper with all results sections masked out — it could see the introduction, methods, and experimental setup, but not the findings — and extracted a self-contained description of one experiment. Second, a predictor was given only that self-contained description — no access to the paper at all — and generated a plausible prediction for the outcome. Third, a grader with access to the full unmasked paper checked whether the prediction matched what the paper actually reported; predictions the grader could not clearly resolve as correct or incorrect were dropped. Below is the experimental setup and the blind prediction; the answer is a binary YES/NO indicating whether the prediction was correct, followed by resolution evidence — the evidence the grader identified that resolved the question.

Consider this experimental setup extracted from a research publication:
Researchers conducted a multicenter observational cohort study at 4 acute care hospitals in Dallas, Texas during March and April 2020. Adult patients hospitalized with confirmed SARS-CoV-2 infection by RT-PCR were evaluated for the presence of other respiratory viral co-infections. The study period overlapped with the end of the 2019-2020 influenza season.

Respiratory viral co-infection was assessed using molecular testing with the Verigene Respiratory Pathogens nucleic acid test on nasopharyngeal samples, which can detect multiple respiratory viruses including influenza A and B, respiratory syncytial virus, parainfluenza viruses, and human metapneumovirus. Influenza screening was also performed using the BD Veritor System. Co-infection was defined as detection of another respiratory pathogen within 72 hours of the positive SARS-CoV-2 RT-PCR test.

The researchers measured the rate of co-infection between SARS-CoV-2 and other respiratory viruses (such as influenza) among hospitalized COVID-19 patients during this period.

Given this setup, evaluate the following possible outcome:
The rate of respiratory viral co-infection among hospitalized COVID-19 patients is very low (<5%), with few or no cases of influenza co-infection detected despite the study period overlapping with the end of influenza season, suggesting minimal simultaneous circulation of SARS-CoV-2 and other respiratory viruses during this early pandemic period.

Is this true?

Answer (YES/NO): YES